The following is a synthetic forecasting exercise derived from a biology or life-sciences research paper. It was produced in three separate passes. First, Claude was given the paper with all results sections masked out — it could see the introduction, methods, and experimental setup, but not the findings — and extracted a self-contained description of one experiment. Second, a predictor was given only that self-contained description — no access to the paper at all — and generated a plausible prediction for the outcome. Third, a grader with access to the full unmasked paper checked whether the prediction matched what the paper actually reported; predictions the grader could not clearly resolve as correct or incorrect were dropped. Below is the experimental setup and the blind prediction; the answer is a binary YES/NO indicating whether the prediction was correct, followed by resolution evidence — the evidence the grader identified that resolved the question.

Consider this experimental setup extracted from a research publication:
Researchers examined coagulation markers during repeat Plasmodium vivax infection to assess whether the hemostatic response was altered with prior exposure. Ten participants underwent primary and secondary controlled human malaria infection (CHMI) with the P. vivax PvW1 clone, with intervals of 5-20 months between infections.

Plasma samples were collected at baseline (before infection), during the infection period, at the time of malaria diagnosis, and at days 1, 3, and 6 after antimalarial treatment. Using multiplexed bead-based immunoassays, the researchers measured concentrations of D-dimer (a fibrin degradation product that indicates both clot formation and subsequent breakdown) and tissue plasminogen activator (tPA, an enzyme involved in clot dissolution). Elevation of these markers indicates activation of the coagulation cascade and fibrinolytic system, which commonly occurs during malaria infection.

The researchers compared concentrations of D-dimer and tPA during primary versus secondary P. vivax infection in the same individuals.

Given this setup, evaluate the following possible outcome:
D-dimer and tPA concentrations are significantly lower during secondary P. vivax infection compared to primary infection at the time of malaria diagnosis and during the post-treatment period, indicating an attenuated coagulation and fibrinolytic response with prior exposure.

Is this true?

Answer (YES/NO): YES